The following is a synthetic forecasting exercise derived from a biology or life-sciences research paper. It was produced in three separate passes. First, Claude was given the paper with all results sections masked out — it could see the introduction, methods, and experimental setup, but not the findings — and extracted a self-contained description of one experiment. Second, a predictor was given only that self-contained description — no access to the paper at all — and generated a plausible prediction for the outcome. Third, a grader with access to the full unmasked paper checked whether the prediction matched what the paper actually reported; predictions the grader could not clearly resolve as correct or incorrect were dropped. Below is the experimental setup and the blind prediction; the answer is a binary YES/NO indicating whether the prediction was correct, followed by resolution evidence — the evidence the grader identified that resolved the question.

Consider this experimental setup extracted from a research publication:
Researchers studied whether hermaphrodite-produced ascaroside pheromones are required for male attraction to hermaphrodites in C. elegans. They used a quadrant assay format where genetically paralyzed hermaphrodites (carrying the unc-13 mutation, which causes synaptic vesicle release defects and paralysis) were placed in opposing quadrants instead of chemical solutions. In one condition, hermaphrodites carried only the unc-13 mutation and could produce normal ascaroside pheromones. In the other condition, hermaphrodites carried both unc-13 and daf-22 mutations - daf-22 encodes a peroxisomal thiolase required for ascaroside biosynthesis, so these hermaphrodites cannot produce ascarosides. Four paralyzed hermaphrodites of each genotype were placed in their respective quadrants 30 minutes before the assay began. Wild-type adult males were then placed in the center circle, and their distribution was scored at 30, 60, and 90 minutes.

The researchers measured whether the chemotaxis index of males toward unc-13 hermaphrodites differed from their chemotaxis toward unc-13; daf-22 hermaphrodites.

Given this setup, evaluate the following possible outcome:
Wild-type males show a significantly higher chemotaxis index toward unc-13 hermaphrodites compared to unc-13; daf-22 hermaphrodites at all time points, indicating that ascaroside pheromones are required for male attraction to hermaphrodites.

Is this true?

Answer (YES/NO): YES